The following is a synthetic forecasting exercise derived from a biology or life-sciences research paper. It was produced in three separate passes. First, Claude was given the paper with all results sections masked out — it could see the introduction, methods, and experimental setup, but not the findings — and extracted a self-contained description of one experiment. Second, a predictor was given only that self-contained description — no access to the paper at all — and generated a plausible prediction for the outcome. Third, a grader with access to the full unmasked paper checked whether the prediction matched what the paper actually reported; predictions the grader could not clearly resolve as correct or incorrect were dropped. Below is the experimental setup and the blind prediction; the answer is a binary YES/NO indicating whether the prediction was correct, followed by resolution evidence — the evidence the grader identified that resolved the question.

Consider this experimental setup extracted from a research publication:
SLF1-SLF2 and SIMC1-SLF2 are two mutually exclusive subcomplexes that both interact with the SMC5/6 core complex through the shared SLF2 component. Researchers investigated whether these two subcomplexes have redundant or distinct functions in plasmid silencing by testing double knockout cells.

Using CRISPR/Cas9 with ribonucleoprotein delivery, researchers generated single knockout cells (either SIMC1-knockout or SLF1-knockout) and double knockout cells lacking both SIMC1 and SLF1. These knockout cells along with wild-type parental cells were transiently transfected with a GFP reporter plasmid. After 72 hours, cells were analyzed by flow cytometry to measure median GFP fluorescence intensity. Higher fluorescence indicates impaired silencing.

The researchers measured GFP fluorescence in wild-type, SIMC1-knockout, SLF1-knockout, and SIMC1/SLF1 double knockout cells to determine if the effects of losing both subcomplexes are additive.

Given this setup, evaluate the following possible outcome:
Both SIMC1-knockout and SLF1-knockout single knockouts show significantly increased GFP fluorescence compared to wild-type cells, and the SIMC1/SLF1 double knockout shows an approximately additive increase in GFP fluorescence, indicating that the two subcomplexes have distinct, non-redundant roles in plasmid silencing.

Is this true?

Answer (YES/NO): NO